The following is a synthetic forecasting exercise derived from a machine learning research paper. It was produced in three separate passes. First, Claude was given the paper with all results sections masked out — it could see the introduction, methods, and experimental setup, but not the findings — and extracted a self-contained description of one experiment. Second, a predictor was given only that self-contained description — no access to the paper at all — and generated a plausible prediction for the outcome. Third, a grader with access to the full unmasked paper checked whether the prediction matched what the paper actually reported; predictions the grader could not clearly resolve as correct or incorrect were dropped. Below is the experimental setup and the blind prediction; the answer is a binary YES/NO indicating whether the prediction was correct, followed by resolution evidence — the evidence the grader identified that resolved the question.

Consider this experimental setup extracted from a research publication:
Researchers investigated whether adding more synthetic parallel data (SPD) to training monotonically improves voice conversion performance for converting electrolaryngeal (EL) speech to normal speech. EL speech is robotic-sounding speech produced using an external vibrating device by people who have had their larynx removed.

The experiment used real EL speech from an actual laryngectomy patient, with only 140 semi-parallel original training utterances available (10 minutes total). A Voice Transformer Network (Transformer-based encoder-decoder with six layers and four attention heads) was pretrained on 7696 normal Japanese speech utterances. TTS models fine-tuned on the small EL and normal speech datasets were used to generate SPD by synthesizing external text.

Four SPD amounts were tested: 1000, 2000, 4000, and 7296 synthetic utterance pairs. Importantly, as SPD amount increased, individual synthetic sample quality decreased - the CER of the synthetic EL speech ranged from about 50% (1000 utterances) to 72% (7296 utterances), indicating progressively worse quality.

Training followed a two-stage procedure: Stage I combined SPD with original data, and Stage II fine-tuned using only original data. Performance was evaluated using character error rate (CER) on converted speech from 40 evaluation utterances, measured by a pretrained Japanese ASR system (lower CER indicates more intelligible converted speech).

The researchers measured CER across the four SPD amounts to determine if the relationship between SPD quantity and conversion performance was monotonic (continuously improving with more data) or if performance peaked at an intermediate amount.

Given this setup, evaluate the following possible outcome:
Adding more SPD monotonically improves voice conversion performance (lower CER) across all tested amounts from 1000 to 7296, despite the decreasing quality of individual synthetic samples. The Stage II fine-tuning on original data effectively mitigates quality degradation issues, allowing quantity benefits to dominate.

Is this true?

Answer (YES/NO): NO